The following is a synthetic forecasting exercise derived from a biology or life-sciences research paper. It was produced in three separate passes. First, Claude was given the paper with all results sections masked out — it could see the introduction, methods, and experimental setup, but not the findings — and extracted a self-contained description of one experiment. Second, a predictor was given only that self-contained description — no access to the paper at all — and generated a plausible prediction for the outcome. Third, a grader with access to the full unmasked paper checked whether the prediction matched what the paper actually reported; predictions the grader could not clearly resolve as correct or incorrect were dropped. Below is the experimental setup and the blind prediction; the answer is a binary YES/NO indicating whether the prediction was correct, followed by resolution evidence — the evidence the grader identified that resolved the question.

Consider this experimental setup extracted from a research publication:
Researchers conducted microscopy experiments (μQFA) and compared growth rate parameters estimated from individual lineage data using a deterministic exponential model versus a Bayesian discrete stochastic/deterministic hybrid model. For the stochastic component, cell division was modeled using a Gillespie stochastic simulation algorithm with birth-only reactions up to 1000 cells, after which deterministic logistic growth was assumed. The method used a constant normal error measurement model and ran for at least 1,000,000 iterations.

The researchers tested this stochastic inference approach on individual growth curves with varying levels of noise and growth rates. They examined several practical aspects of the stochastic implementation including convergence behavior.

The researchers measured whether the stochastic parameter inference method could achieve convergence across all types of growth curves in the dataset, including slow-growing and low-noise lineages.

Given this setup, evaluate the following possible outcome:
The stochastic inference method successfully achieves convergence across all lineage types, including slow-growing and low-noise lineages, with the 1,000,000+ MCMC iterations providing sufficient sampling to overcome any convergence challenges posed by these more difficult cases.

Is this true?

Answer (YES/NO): NO